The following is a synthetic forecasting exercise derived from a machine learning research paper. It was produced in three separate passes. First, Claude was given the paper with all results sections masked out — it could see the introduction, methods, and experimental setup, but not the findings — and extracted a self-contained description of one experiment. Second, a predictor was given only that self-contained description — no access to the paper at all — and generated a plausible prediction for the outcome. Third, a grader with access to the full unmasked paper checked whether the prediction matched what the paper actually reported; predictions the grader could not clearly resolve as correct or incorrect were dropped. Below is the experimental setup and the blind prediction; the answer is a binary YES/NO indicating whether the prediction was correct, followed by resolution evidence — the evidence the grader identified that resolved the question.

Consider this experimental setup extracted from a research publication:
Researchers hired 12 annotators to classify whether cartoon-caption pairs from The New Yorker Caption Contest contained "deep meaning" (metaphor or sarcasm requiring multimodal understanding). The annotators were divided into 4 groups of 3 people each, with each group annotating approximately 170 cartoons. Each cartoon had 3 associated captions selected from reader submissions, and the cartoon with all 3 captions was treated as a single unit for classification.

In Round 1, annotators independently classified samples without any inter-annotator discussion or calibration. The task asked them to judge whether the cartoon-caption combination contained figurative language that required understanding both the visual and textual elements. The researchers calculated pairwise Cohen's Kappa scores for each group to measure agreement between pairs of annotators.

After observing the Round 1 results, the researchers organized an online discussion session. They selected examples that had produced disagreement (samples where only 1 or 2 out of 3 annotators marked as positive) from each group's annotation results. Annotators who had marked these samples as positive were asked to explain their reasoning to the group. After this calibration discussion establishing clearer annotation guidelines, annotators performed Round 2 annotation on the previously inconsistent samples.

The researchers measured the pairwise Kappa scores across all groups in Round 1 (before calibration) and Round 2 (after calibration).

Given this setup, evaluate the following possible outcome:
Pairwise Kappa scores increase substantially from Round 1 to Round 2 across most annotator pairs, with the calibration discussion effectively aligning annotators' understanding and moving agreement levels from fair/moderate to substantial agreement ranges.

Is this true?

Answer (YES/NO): NO